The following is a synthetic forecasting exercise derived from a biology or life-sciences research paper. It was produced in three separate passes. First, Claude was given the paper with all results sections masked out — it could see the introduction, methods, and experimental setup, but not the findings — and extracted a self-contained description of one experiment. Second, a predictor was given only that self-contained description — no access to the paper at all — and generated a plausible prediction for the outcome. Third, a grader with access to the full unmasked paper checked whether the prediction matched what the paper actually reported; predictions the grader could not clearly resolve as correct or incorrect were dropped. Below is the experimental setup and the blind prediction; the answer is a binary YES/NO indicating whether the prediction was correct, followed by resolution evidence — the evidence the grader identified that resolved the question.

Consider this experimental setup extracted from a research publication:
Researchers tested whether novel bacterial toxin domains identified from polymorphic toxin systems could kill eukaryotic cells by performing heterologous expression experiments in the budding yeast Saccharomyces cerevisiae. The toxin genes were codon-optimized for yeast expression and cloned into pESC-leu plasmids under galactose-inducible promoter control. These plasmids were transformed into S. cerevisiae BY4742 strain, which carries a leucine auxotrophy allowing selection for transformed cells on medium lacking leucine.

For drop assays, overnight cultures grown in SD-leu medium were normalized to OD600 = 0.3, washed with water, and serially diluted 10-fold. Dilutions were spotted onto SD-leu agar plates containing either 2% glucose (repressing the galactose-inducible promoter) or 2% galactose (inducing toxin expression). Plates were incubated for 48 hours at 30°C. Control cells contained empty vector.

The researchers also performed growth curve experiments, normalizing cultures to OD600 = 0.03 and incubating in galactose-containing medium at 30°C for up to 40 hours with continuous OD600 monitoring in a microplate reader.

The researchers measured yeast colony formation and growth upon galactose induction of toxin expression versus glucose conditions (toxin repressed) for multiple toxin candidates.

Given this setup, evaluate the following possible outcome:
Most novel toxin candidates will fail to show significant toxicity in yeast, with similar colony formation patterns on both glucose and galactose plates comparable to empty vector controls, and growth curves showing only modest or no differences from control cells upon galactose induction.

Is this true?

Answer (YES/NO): NO